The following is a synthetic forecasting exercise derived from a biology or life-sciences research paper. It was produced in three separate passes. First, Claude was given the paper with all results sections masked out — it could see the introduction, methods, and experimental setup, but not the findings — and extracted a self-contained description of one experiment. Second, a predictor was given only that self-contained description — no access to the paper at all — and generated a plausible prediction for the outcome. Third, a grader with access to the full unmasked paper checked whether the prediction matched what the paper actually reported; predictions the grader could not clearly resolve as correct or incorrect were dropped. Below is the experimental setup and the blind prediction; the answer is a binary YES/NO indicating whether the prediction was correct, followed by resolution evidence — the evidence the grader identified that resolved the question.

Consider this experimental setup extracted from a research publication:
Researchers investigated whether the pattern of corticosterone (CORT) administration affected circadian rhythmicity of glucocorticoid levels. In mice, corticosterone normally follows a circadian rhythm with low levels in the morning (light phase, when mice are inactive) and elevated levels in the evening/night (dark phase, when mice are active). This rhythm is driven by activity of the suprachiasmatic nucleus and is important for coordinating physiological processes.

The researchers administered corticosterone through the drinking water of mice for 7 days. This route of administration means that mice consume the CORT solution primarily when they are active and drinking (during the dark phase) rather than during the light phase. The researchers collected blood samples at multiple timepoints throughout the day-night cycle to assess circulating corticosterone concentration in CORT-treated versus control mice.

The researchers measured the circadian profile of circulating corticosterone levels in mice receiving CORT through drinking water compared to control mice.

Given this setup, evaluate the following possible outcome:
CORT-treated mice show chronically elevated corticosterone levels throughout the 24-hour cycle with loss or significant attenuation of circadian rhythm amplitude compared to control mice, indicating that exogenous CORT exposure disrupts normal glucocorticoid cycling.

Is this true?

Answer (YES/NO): NO